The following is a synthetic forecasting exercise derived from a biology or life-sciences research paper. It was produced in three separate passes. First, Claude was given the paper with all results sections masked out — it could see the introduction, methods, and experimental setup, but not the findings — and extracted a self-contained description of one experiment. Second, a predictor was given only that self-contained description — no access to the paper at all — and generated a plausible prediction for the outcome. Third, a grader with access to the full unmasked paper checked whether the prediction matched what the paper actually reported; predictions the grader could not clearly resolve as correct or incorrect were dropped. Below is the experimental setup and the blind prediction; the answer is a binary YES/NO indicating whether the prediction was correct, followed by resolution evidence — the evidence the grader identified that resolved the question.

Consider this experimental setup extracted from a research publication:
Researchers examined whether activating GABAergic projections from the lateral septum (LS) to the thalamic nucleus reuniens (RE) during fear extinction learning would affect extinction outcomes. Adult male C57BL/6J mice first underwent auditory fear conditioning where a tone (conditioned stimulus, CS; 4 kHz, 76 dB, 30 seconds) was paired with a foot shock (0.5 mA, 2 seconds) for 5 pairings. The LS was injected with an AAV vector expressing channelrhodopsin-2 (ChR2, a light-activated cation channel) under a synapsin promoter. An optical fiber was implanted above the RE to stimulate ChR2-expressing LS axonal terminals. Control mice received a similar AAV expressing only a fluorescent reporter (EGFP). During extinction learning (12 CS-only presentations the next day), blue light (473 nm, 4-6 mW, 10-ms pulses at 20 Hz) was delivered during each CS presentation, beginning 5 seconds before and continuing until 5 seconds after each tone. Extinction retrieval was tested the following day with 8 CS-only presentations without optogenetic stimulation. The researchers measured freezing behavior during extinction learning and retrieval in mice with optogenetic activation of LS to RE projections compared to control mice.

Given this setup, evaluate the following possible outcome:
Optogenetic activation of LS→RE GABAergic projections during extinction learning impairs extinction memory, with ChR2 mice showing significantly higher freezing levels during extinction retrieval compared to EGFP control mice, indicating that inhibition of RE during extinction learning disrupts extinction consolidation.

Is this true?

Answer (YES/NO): YES